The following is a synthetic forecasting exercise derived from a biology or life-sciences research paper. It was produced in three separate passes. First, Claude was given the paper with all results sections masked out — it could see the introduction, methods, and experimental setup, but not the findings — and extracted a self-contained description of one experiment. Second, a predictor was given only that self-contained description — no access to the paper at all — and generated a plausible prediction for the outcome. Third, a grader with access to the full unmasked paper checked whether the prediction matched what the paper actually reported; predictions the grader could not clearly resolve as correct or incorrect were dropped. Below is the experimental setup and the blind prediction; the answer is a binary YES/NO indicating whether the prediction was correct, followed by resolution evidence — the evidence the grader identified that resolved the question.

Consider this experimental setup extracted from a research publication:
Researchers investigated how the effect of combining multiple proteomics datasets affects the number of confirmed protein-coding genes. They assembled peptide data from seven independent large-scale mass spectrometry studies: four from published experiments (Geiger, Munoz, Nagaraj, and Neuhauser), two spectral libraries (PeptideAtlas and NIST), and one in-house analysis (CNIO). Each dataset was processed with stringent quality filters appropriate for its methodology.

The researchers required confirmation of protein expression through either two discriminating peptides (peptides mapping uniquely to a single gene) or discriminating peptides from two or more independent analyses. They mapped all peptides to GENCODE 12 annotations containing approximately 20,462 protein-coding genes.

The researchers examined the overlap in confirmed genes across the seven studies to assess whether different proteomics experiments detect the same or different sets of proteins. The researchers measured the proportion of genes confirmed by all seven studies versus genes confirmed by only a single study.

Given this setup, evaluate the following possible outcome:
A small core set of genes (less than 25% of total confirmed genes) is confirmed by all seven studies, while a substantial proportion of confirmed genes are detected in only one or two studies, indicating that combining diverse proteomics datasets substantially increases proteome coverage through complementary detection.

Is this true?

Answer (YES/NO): NO